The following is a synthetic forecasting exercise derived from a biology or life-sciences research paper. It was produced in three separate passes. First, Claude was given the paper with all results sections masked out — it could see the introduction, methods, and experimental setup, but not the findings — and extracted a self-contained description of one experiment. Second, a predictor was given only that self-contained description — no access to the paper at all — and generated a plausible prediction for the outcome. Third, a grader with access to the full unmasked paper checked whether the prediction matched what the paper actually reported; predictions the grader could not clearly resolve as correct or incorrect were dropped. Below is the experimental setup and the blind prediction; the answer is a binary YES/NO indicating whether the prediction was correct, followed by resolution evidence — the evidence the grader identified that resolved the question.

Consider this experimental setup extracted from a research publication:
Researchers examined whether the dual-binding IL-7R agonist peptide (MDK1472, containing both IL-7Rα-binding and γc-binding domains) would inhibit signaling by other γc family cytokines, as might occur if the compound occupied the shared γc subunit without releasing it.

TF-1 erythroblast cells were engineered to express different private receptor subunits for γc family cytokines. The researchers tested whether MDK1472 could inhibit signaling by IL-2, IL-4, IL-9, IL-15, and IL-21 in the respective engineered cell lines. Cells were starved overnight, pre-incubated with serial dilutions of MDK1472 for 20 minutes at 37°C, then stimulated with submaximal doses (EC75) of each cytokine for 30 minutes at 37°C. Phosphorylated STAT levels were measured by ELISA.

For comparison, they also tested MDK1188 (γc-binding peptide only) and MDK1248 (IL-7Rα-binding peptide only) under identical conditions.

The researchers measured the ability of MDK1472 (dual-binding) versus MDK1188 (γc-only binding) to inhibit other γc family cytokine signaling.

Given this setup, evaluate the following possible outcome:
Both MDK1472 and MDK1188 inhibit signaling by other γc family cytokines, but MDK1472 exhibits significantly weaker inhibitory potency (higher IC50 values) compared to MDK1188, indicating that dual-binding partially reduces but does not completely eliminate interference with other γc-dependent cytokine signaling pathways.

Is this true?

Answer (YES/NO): NO